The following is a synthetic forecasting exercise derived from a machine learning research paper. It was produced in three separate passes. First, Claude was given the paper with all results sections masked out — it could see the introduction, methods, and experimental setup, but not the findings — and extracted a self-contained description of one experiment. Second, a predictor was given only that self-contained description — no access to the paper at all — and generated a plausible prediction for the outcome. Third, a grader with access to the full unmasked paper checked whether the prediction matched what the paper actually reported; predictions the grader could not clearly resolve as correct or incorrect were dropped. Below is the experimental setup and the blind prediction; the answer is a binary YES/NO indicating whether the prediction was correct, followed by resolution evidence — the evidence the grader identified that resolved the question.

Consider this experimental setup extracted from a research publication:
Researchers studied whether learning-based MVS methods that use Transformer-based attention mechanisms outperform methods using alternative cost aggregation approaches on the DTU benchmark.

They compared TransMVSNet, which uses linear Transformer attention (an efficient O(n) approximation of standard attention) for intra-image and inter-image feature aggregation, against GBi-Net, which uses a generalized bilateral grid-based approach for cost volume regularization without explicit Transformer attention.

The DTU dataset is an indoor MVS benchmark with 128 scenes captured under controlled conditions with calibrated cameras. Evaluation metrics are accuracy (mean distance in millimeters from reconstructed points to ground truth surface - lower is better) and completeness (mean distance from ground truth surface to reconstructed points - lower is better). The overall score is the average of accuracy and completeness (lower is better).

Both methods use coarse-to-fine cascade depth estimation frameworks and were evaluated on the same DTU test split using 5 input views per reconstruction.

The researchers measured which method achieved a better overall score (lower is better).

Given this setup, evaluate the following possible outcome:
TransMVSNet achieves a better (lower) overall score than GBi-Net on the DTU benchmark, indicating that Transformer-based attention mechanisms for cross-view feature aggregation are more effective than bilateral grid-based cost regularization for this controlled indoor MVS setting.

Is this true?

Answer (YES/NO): NO